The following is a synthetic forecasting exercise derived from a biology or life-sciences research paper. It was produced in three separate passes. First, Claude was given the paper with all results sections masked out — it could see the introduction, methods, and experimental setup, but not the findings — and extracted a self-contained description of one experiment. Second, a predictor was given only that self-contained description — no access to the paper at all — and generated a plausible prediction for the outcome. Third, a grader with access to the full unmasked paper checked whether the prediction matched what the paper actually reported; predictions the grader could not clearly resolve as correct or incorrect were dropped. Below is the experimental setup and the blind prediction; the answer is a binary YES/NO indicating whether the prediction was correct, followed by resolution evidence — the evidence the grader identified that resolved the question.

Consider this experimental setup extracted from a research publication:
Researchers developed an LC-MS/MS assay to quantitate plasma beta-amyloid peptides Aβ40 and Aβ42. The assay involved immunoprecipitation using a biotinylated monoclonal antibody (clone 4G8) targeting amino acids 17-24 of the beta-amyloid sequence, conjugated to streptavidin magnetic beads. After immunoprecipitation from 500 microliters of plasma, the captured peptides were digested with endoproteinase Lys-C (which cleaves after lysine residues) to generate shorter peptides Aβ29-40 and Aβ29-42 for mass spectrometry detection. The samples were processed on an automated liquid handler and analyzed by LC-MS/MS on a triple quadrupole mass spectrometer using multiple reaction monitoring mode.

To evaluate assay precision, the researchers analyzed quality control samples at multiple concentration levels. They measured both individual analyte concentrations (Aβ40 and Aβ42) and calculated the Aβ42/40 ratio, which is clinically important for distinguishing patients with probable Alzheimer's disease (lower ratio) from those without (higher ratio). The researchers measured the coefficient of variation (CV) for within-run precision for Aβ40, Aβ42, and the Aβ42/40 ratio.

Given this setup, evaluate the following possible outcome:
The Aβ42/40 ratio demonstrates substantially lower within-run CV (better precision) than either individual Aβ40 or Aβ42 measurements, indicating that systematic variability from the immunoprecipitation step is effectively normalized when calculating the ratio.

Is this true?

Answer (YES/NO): NO